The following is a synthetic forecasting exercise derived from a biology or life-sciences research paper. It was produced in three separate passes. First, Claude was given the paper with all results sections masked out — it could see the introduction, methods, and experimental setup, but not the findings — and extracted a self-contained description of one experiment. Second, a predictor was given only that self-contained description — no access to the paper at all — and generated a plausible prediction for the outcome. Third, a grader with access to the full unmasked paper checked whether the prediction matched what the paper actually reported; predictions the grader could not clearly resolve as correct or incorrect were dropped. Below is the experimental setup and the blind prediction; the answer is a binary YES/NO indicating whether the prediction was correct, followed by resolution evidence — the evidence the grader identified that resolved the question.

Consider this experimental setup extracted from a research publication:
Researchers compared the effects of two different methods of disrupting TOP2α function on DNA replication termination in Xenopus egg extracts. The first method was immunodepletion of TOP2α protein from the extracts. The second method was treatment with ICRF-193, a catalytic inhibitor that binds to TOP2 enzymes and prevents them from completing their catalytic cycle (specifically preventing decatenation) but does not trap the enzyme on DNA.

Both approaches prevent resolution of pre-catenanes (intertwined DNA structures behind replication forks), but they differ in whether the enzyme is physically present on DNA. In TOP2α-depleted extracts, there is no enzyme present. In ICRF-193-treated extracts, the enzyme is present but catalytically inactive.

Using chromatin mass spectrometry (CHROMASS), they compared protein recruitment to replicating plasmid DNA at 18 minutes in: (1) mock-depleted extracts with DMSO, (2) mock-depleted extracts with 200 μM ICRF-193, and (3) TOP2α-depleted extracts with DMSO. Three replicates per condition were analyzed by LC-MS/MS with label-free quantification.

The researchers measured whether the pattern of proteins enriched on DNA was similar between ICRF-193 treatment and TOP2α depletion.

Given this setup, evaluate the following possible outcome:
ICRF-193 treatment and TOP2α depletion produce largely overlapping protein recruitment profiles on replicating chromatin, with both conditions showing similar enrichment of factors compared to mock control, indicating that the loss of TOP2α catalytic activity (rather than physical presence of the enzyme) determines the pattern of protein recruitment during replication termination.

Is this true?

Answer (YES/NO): YES